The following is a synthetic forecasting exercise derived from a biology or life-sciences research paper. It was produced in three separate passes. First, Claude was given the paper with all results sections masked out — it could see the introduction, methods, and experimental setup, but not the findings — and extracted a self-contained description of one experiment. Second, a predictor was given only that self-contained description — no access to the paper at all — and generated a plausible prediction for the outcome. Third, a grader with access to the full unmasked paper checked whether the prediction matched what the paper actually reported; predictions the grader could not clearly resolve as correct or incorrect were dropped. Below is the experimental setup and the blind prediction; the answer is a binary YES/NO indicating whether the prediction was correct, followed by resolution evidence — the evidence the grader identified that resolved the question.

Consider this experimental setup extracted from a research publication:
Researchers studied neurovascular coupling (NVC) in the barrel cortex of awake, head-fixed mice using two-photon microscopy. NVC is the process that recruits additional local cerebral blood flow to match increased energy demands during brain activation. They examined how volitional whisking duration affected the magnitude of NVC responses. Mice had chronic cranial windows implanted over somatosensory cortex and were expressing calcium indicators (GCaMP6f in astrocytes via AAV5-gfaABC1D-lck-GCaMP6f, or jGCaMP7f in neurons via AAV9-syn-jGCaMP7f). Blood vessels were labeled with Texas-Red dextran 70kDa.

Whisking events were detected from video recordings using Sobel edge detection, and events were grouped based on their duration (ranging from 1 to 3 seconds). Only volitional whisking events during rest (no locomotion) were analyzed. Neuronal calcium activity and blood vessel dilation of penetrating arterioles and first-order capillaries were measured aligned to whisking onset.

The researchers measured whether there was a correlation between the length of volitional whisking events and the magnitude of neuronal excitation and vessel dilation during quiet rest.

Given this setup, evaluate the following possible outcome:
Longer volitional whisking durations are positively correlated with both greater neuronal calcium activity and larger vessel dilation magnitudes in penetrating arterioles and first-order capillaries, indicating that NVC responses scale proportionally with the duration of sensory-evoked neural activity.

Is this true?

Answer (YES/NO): YES